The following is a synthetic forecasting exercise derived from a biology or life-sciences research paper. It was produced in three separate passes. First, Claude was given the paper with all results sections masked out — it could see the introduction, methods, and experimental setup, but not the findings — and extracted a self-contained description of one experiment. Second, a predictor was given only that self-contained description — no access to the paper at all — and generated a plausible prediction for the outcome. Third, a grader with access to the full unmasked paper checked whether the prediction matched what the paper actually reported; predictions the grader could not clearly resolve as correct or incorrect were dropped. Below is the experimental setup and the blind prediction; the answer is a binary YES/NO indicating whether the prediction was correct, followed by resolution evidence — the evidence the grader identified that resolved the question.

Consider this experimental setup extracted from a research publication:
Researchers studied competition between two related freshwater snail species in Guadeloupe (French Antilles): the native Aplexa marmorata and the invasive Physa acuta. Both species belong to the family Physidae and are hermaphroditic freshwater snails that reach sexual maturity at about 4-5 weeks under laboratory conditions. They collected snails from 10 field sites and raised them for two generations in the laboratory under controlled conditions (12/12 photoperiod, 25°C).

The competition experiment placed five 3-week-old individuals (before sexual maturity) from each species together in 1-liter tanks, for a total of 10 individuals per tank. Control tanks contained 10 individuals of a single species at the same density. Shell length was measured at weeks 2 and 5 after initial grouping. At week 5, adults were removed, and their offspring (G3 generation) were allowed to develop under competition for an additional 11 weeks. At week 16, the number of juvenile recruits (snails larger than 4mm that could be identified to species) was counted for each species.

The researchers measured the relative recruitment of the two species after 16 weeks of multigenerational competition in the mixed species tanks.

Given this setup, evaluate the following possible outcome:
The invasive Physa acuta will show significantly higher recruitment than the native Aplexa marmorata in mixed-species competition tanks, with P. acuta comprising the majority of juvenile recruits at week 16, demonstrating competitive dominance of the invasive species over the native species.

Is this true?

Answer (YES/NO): YES